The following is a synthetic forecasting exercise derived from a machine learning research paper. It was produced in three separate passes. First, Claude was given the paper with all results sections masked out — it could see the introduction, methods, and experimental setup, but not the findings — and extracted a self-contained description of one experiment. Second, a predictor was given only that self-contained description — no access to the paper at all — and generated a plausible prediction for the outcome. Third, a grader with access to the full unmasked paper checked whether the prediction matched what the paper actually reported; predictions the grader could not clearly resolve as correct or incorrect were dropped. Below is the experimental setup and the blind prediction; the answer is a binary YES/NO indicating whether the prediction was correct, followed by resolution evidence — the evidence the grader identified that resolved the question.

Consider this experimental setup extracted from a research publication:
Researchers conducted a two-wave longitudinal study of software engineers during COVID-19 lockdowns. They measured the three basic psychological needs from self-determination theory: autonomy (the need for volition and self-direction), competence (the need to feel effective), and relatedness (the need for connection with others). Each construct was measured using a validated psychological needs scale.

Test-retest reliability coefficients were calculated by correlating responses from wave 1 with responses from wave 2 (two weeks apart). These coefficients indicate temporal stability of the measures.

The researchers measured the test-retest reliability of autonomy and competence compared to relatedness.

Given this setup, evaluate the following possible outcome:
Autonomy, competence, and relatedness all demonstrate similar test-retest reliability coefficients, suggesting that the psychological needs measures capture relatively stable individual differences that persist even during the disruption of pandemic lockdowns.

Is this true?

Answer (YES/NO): NO